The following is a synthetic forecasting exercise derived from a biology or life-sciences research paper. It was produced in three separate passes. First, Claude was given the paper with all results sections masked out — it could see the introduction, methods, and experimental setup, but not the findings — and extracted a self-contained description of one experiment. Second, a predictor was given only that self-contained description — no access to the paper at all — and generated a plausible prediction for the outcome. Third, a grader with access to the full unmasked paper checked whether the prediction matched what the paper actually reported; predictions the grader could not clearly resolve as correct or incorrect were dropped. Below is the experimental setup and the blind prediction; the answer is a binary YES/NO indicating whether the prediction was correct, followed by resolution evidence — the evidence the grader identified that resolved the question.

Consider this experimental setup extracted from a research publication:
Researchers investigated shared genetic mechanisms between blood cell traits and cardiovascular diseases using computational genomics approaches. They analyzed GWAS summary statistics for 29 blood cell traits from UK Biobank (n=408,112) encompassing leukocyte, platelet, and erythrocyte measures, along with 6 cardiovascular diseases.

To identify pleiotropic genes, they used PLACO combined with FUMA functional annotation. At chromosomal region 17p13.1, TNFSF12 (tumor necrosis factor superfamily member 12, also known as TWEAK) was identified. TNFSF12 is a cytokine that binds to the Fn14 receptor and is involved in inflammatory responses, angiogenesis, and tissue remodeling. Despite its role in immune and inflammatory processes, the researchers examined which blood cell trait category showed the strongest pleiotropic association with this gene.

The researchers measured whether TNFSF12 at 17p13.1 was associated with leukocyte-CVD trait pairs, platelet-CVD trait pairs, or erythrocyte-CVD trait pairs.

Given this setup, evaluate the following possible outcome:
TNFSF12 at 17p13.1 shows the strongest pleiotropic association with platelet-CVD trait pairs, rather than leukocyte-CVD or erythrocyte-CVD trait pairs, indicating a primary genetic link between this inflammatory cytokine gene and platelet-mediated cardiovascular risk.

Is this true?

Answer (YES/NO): YES